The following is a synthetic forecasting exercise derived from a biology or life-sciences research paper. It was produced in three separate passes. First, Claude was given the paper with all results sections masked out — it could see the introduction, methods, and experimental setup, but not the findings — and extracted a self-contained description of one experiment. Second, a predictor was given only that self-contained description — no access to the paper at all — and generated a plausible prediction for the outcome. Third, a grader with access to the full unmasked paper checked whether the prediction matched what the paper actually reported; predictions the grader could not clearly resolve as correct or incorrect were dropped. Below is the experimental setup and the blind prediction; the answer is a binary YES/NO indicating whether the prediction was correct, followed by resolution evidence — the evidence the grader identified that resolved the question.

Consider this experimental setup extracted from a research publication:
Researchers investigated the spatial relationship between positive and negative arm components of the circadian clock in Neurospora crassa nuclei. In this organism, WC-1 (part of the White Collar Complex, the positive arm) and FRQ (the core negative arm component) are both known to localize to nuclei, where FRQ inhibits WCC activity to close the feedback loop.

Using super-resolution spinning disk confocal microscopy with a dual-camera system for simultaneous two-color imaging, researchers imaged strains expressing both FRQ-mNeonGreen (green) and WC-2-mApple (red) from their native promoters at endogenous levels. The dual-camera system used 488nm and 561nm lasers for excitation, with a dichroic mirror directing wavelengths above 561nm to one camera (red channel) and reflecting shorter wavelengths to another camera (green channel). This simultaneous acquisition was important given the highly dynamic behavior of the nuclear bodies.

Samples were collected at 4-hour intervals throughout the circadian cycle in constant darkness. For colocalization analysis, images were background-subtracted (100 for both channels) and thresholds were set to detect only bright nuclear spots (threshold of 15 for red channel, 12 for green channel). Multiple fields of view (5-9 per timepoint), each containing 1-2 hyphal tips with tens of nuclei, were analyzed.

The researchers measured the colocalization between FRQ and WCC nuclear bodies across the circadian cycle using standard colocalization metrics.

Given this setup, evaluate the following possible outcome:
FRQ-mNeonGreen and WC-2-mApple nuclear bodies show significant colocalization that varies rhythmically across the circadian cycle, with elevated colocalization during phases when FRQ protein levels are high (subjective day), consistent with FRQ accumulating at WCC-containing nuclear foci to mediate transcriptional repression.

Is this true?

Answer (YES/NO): NO